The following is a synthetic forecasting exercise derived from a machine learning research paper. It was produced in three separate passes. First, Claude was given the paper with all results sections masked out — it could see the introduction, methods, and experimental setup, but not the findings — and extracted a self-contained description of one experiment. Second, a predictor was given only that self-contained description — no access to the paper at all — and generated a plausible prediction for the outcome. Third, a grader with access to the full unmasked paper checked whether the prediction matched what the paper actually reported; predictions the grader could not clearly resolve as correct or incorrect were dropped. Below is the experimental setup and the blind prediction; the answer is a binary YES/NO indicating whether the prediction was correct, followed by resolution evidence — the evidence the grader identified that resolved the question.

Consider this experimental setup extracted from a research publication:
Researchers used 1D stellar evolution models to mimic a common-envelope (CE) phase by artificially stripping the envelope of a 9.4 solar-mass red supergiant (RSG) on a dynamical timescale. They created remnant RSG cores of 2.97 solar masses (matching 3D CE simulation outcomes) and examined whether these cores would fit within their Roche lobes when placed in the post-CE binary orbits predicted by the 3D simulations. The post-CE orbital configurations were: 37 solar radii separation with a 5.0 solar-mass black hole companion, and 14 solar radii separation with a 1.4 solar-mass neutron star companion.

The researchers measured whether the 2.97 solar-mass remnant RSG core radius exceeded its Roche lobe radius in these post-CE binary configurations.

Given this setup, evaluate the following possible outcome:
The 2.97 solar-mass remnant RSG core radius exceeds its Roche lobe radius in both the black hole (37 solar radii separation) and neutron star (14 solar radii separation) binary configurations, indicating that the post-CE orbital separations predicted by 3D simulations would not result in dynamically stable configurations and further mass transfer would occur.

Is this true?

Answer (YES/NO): YES